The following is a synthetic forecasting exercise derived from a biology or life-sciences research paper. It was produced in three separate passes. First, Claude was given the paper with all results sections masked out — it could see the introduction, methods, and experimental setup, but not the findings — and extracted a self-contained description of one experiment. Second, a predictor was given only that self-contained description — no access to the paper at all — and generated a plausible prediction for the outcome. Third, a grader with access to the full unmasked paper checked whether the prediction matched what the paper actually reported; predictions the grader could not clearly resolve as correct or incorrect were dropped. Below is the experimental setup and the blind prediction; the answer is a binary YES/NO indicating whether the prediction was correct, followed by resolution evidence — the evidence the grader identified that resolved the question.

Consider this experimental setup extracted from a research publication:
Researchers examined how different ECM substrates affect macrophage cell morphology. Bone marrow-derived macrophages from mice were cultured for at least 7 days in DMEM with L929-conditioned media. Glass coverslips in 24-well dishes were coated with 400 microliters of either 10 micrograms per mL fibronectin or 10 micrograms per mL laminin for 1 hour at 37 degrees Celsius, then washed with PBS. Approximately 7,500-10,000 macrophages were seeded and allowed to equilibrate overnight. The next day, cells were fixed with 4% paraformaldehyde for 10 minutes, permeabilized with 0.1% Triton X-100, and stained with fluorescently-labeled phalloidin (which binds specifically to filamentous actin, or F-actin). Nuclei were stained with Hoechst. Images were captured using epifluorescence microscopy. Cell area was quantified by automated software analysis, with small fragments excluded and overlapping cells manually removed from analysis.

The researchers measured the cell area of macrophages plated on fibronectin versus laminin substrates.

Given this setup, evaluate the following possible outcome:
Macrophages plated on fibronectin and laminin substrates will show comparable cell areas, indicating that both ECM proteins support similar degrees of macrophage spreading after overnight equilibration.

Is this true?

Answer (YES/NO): NO